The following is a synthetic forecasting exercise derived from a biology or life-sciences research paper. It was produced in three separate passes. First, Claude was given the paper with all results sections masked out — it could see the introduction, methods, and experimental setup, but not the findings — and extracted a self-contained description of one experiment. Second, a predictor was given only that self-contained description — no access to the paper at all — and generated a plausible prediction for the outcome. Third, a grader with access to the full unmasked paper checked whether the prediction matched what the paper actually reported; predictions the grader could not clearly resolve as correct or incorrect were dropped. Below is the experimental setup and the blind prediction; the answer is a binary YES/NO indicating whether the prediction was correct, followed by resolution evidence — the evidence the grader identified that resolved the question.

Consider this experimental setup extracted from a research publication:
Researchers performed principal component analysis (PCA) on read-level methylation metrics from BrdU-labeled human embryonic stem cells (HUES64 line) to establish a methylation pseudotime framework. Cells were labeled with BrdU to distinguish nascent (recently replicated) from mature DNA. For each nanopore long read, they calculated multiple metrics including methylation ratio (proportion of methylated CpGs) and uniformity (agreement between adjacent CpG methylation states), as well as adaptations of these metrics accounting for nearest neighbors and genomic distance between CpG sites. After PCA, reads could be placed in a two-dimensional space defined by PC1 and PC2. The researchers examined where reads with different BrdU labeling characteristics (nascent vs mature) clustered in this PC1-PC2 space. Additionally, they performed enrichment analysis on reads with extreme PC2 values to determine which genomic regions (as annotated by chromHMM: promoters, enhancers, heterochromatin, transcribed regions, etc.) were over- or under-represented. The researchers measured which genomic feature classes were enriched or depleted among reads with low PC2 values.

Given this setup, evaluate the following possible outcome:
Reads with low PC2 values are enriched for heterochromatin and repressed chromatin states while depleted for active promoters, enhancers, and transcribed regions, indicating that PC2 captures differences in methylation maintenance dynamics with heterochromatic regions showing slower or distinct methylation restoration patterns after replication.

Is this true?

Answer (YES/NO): NO